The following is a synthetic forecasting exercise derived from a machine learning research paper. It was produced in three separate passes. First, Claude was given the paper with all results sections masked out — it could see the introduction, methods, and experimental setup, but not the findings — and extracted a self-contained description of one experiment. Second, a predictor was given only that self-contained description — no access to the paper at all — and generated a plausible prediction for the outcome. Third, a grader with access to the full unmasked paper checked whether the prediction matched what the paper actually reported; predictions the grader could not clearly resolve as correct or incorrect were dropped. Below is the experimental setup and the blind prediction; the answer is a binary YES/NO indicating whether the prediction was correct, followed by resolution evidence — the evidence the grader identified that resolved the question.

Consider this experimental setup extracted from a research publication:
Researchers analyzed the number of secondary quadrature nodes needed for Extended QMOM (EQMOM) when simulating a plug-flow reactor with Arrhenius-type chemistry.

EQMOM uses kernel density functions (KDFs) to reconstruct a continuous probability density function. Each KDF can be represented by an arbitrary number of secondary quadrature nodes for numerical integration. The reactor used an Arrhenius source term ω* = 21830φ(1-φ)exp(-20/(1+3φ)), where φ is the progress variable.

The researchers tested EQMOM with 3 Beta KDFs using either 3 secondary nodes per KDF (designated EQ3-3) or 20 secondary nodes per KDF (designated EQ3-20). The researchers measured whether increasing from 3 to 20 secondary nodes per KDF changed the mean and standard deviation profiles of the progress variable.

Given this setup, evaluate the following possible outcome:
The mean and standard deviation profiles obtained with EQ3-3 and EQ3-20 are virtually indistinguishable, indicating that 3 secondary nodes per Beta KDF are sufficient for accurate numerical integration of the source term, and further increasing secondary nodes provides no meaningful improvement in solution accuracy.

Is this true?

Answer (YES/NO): YES